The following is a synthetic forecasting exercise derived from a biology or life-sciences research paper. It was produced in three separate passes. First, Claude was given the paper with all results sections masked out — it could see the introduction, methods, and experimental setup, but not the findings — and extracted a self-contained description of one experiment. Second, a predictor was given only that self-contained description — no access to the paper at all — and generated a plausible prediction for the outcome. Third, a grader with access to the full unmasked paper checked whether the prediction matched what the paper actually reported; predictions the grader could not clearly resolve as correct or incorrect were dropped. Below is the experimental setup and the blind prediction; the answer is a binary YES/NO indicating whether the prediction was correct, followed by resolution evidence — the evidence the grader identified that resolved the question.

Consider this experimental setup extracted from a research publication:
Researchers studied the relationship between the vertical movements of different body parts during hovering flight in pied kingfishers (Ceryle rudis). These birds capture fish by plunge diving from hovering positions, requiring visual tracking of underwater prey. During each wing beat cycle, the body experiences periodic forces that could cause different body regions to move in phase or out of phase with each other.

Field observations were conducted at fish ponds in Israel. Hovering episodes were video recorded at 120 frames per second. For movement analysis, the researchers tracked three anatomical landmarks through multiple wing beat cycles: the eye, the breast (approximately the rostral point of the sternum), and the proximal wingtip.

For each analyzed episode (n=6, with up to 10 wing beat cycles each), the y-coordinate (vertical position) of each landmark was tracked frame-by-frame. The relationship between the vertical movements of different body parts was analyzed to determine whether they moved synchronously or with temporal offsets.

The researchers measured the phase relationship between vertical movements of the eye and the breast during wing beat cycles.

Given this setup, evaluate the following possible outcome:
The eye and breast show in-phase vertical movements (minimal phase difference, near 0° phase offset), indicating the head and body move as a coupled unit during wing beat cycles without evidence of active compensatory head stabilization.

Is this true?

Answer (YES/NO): NO